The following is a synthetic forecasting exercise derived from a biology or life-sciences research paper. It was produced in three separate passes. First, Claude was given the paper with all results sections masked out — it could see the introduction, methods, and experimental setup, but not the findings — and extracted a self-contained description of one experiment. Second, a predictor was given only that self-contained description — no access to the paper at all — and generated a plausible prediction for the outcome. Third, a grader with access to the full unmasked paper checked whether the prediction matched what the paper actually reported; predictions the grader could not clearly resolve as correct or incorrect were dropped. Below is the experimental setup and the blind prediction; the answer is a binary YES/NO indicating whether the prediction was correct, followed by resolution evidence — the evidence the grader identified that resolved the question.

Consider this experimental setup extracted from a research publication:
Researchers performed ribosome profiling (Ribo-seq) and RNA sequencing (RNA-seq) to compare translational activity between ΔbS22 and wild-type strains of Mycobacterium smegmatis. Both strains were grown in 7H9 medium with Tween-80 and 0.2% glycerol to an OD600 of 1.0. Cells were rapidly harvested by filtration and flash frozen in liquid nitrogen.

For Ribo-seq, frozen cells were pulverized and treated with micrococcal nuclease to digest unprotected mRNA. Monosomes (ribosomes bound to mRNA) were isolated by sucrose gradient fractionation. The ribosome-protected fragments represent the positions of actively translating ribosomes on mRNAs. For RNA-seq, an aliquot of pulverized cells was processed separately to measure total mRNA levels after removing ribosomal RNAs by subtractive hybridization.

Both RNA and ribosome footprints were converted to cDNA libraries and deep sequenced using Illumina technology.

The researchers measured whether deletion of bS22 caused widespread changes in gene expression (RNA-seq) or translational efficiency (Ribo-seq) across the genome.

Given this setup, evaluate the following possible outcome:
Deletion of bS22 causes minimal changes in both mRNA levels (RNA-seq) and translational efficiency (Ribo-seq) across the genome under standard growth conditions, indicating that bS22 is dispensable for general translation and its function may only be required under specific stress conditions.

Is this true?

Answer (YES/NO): YES